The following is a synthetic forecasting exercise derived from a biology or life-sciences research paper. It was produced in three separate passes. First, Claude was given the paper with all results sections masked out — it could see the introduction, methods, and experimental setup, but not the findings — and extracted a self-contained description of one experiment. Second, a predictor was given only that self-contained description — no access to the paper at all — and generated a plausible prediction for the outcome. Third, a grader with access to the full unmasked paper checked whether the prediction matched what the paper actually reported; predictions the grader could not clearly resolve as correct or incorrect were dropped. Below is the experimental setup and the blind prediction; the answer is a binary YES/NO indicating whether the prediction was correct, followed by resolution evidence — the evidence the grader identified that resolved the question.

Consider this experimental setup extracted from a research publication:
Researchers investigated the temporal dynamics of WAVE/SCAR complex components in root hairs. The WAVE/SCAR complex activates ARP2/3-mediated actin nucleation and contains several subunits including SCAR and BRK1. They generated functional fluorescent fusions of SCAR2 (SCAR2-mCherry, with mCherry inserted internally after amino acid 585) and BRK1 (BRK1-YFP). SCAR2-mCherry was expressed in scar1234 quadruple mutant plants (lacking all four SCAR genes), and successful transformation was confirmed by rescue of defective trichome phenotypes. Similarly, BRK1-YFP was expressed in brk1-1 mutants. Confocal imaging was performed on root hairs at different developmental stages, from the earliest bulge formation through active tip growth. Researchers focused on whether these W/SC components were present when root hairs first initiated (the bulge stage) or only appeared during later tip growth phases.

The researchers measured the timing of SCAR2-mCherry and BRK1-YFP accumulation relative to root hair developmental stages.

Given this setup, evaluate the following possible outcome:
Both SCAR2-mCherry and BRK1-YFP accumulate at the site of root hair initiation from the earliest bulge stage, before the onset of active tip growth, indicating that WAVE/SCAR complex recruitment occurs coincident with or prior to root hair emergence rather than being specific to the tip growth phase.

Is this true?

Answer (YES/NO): YES